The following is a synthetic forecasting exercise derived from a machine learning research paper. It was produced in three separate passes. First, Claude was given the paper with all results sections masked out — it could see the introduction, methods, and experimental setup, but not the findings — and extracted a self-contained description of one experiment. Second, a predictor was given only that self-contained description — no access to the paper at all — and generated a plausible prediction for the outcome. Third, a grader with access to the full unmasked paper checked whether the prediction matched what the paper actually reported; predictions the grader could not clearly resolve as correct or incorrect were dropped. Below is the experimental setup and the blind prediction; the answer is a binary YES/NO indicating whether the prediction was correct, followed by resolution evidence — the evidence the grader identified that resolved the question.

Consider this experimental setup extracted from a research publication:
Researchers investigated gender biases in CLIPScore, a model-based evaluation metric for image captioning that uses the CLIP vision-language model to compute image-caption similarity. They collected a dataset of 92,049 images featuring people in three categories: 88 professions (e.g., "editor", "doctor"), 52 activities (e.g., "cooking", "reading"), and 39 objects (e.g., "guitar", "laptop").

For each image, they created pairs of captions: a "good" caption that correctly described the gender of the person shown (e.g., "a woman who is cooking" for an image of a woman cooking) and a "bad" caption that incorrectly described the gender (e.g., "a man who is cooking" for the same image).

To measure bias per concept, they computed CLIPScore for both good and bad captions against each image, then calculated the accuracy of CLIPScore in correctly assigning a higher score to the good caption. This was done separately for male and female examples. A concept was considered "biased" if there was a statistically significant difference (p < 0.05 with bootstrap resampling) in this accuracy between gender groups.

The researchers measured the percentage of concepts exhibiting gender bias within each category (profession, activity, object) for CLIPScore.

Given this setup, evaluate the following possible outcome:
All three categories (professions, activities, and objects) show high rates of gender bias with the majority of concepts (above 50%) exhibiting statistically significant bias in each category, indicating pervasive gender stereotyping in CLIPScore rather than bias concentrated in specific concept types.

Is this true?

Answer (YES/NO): YES